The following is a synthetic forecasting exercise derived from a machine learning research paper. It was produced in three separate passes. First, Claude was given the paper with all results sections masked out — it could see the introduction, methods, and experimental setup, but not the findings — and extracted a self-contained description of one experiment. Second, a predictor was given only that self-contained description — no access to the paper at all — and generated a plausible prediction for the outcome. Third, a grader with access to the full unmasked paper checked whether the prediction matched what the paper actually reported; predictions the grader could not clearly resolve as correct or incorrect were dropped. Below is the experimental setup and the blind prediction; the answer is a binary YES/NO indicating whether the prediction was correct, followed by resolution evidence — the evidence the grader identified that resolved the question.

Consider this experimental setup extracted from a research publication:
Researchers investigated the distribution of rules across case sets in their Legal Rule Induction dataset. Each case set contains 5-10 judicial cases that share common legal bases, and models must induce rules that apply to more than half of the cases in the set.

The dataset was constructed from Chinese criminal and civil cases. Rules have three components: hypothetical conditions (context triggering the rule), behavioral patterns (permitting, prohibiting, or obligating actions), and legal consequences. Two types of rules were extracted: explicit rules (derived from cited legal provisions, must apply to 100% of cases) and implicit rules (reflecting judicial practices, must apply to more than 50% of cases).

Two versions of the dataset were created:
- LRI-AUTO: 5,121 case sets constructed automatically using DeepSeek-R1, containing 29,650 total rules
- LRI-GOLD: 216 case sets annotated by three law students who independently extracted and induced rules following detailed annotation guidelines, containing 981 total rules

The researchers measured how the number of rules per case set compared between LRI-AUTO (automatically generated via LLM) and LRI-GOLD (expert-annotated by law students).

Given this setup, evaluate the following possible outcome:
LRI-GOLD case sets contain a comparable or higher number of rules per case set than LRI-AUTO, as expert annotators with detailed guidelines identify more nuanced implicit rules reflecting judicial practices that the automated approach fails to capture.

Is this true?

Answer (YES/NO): NO